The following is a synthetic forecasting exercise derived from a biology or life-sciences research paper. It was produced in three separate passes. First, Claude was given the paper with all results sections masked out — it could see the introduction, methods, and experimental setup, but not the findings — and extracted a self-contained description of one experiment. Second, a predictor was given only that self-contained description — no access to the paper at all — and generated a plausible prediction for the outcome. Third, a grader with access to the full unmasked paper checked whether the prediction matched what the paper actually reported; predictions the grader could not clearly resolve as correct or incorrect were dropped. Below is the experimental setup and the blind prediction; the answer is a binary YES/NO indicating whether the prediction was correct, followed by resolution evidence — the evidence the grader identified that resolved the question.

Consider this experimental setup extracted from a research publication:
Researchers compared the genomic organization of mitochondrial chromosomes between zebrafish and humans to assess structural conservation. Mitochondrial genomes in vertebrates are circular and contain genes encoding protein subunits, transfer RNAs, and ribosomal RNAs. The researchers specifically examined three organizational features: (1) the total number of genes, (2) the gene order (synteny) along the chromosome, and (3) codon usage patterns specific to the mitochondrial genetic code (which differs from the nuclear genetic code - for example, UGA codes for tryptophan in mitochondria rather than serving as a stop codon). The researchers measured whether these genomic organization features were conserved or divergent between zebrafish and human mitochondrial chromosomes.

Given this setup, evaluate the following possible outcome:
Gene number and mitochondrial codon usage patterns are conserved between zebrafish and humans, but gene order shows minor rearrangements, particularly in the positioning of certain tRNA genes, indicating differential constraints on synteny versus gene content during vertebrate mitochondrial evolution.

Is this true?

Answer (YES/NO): NO